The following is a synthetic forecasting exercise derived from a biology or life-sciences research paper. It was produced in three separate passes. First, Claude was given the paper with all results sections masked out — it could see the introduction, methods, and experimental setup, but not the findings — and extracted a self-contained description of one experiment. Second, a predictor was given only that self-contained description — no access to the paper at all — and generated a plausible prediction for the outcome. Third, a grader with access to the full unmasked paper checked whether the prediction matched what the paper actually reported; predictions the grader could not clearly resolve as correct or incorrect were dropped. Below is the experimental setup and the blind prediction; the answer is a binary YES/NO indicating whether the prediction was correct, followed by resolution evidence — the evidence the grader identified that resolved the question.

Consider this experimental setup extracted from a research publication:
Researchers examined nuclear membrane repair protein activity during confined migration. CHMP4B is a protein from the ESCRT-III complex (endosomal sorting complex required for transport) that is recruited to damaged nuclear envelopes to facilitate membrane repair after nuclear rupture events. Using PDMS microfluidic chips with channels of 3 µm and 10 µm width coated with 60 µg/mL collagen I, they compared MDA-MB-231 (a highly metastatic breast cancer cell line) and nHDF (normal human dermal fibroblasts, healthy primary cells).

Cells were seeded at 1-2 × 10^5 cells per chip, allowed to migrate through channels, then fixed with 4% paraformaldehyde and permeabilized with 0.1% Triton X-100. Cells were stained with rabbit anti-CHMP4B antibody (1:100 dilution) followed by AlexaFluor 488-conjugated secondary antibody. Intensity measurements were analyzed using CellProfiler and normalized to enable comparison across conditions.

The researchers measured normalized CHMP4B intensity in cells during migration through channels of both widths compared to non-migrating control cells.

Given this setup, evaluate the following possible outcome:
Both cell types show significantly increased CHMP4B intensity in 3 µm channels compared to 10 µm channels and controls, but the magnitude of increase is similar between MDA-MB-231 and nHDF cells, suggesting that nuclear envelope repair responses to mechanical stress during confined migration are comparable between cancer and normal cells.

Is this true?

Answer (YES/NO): NO